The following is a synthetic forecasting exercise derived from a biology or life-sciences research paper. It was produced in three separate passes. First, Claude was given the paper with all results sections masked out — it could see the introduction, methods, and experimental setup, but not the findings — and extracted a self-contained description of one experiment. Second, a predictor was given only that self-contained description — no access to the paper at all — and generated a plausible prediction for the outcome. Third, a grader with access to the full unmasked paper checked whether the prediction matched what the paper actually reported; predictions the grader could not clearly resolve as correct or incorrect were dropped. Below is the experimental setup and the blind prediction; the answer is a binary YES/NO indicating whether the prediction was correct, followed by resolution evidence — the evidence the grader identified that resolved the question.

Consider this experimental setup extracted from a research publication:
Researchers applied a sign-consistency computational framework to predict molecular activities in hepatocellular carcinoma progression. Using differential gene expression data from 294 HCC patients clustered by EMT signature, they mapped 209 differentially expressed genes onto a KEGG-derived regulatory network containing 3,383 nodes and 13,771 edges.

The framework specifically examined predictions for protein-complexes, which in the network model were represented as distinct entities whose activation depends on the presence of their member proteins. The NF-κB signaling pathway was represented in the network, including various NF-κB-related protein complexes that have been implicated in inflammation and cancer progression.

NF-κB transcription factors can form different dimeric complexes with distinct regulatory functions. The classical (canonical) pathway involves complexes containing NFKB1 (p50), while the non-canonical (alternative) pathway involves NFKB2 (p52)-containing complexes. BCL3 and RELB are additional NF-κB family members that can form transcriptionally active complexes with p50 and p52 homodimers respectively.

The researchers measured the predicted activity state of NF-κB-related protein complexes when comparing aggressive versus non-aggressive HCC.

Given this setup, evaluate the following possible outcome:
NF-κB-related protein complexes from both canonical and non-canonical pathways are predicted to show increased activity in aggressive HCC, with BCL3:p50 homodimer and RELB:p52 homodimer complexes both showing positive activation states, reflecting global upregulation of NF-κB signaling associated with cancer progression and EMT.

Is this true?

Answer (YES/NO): YES